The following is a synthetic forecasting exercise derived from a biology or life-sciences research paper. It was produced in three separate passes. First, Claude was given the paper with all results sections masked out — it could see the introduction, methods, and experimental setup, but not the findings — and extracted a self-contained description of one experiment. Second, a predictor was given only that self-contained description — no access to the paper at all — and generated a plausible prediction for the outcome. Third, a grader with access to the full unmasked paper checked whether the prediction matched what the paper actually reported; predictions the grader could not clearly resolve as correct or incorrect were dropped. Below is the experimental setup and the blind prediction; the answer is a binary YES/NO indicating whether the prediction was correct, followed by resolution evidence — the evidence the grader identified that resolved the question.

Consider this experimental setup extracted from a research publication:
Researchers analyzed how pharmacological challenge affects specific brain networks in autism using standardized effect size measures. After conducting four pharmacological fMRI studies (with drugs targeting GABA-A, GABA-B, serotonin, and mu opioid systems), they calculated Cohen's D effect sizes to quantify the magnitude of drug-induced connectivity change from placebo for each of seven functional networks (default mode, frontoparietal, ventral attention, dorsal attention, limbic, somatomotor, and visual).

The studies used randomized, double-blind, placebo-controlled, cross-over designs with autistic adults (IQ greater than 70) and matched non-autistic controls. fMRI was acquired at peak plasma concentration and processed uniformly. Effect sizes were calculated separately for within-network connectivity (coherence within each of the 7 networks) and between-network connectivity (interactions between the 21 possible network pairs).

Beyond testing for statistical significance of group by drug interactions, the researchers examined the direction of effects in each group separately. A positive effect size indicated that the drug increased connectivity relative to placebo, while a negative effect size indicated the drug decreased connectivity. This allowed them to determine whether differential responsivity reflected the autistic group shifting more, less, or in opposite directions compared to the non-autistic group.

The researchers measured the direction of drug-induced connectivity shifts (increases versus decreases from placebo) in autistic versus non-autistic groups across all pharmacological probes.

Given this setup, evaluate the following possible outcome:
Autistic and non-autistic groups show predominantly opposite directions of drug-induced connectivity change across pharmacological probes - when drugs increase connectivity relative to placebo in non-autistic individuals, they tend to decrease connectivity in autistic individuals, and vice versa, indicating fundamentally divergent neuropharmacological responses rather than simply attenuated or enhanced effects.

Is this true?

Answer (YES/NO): NO